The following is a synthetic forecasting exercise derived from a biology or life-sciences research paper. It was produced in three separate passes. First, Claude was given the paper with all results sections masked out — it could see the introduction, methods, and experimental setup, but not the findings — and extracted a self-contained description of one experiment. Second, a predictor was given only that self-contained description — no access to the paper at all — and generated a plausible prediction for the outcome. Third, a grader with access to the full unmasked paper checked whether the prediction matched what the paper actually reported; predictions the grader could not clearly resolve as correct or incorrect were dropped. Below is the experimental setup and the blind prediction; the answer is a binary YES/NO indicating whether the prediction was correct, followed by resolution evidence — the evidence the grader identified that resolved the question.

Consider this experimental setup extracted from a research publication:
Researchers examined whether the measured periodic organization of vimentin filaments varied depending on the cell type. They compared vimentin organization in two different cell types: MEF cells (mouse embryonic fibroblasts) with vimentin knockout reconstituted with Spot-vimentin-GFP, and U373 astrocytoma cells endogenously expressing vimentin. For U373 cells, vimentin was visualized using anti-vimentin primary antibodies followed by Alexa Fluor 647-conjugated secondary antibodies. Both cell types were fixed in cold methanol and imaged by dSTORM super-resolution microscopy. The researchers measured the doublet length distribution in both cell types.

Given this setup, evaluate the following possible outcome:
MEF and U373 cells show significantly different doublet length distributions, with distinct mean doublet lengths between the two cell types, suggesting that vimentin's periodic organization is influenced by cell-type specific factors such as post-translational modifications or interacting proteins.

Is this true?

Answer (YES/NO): NO